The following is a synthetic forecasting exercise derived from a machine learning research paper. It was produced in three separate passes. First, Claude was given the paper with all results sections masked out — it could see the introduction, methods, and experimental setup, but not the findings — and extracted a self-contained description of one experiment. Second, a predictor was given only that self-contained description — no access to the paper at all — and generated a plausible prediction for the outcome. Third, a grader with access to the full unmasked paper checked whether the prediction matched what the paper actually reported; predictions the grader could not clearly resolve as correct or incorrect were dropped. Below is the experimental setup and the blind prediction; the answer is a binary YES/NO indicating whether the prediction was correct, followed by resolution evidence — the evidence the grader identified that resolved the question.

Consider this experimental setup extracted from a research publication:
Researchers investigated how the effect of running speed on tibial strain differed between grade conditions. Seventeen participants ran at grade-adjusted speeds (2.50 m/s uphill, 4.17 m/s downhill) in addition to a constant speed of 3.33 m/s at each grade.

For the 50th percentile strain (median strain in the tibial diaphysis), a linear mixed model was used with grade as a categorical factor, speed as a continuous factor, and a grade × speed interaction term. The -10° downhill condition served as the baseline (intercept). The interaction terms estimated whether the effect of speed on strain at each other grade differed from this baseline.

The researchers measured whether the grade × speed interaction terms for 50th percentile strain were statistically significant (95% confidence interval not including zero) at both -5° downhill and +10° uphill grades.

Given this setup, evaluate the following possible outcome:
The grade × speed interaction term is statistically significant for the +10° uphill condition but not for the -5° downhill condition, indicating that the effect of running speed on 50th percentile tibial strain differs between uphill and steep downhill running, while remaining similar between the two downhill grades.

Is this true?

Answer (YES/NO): NO